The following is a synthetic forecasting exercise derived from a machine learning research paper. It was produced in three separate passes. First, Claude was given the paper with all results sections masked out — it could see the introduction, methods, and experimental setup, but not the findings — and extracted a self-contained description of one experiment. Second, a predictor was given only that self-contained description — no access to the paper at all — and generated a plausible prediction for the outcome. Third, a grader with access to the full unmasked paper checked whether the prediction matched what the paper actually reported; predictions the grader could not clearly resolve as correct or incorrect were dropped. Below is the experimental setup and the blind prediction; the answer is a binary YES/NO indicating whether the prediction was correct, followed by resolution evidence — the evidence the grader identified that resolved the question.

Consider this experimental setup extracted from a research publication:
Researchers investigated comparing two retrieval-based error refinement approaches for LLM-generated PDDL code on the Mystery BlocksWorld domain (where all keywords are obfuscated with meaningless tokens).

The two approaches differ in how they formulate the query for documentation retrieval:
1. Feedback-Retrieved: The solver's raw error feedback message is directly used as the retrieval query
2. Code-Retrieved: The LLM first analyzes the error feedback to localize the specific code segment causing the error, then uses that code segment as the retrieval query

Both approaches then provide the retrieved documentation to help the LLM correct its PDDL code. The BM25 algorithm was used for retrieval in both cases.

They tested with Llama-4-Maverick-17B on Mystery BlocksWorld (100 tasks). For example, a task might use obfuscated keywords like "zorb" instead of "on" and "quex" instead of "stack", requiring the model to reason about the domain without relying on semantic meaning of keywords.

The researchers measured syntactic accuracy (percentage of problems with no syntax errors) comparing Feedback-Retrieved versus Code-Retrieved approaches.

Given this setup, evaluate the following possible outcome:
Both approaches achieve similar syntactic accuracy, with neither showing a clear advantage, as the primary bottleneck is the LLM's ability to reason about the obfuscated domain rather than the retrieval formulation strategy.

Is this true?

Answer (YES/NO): NO